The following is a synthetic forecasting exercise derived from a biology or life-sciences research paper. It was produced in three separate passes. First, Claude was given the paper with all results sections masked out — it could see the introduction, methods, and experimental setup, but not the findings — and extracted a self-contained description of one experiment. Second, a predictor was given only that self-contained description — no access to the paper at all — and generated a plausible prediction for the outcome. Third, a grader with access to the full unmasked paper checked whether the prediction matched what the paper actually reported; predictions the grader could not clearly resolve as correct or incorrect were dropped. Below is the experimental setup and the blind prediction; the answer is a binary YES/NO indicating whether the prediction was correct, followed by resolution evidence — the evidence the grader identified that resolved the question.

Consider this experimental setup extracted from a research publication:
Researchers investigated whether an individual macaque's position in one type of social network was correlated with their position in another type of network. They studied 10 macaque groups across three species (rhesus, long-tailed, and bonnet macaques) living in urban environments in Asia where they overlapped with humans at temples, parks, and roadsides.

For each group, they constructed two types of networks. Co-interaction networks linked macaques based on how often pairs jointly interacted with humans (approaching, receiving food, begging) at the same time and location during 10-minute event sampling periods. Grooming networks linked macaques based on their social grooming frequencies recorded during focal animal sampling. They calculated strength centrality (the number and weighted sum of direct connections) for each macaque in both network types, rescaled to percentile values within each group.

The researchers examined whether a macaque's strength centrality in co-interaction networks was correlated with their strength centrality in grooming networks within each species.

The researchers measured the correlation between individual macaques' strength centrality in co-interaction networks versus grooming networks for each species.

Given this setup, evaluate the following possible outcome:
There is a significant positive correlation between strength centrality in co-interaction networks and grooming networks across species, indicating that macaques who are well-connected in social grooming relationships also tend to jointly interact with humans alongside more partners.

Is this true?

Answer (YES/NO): NO